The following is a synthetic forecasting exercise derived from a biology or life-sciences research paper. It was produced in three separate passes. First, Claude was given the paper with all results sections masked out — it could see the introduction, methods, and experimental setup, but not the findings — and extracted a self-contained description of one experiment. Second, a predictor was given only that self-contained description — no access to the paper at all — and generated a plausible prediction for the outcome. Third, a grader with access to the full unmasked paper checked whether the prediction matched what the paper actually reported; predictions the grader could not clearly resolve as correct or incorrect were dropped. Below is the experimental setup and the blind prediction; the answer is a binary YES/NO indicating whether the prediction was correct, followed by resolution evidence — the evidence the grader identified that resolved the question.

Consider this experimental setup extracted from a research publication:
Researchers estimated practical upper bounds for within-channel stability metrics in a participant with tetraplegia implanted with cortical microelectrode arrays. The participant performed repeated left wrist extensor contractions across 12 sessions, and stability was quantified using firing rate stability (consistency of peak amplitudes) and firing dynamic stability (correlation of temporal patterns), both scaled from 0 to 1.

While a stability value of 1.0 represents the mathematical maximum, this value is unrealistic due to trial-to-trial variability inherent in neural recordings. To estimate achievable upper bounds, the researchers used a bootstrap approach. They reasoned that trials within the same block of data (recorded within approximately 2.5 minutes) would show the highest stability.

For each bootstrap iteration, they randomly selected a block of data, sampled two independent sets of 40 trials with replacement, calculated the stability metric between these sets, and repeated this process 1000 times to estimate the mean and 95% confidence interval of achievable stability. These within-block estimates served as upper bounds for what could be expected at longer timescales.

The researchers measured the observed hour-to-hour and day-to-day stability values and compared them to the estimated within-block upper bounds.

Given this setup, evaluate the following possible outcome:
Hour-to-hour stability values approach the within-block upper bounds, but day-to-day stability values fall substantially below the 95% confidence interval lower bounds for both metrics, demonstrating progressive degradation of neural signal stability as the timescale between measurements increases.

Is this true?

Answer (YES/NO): NO